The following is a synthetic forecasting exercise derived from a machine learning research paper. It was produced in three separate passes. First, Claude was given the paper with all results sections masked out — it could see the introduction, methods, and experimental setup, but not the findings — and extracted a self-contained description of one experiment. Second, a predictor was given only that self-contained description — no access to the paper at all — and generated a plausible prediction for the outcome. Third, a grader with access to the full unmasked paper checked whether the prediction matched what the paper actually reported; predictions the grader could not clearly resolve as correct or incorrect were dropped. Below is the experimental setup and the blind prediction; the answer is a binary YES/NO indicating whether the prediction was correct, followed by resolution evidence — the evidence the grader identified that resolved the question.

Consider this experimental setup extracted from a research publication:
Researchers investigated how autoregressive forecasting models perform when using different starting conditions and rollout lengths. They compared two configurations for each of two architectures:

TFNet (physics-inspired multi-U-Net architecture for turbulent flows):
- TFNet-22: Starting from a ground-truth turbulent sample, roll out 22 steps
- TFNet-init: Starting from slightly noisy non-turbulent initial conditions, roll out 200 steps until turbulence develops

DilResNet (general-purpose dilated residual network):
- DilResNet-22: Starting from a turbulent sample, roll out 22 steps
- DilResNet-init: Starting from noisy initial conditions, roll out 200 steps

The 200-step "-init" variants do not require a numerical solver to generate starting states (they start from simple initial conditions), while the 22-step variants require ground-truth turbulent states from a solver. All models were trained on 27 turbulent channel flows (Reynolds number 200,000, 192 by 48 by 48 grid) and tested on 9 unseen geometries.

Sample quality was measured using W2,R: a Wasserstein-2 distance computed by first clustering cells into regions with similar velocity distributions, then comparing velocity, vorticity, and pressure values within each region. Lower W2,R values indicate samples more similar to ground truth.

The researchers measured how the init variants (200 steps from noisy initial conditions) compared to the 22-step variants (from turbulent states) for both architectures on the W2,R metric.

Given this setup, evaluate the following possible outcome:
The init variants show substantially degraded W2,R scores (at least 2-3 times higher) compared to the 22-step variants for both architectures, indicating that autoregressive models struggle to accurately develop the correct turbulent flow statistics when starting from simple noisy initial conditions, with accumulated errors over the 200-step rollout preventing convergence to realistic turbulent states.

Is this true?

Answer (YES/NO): YES